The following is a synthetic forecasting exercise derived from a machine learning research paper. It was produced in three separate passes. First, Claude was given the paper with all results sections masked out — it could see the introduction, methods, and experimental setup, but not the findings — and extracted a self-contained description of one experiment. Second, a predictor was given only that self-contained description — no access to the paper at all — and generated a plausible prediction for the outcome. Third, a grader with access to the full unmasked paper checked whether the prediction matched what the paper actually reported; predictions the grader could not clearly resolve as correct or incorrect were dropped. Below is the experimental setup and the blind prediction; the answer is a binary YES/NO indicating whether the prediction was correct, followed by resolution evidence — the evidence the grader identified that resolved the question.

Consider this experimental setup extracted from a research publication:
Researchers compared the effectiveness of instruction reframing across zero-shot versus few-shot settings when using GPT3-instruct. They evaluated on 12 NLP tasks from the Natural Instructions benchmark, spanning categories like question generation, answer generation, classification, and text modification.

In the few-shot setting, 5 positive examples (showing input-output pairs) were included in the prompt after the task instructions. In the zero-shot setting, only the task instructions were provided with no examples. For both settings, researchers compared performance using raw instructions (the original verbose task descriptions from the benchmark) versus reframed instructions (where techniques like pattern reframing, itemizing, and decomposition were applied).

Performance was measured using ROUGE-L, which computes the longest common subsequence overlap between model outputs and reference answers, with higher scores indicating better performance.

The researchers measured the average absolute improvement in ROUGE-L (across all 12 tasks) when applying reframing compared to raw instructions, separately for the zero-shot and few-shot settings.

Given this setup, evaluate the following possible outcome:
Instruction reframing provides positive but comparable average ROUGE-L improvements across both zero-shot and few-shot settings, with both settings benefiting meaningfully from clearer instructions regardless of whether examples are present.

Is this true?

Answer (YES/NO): YES